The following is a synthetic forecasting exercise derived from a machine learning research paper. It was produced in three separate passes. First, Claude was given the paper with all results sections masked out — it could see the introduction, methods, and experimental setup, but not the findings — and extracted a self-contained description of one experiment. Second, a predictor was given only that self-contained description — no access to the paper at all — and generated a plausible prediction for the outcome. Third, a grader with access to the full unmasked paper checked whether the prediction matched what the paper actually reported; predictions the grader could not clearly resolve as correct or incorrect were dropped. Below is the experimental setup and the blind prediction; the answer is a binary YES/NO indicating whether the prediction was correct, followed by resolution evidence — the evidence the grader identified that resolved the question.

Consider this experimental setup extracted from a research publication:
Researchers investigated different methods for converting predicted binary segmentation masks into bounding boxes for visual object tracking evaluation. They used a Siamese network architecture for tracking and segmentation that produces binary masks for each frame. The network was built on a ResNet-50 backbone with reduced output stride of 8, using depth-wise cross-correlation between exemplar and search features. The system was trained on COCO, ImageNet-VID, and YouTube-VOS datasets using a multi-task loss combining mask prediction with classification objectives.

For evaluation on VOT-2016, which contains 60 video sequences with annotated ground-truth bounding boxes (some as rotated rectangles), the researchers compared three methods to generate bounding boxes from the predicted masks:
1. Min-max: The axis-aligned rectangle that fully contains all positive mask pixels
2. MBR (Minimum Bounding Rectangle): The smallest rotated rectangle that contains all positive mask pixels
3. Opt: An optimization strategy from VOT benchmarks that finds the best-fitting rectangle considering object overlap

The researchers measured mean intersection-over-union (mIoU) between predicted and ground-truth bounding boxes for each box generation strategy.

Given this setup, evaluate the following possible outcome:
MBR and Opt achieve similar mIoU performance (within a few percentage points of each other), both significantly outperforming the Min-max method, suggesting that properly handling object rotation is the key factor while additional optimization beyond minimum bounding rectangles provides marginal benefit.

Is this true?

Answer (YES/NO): NO